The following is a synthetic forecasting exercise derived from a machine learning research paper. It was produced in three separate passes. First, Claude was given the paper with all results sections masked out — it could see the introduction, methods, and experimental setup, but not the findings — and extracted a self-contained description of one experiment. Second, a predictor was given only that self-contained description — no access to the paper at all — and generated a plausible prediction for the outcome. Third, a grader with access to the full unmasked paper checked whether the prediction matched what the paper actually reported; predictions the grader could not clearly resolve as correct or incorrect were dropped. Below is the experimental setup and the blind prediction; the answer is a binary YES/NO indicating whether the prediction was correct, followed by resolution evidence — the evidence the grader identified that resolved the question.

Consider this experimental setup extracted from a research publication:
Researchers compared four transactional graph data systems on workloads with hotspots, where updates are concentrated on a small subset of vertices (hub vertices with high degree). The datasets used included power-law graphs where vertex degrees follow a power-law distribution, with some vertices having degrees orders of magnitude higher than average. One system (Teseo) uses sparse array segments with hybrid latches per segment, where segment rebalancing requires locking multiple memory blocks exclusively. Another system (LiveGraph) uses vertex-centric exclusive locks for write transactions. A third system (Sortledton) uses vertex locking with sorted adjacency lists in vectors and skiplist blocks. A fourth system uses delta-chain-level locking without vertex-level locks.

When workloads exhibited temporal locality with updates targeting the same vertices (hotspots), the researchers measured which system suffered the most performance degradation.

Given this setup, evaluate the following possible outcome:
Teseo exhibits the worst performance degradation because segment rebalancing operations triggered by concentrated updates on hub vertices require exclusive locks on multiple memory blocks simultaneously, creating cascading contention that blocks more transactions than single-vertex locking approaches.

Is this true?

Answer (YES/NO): YES